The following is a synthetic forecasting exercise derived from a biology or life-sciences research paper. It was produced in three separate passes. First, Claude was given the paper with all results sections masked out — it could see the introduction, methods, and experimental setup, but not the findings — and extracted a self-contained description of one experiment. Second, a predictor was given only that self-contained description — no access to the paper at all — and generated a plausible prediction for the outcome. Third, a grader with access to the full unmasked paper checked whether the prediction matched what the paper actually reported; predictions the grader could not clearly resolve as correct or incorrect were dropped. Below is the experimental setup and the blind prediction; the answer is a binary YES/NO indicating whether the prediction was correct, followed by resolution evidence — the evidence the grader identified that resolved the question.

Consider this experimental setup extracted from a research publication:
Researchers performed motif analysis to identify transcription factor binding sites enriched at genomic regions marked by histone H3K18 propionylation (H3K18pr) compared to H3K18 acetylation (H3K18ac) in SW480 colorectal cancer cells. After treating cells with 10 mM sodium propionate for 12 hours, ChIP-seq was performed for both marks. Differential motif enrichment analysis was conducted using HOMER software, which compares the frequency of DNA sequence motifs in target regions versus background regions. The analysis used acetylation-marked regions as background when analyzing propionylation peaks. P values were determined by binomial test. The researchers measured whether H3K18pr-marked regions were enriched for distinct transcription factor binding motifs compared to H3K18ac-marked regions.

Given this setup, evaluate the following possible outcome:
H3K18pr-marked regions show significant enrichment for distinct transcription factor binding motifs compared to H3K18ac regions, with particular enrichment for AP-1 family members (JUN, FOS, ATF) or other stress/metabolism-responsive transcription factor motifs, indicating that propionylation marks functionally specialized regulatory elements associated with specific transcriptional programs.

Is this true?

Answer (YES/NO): YES